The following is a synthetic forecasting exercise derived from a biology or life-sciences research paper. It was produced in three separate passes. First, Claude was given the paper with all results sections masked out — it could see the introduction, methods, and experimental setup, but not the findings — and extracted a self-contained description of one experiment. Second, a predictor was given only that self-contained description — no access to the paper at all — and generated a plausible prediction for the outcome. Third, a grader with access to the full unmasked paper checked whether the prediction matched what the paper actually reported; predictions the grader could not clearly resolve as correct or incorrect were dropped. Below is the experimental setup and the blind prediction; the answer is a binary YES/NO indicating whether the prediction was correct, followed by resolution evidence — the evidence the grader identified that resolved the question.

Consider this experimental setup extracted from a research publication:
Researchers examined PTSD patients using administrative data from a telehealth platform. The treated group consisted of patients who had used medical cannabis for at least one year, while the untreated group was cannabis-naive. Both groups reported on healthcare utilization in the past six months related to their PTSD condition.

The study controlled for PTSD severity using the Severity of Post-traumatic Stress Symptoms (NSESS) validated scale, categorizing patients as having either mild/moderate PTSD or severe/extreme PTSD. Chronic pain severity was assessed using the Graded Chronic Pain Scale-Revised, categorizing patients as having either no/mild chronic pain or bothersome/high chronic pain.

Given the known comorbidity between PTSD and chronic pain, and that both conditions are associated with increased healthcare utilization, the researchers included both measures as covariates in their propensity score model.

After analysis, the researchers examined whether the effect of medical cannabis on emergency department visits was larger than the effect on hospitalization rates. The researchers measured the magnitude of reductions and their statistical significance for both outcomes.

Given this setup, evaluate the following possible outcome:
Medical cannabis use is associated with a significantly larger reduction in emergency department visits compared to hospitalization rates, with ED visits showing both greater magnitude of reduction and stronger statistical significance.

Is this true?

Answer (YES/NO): YES